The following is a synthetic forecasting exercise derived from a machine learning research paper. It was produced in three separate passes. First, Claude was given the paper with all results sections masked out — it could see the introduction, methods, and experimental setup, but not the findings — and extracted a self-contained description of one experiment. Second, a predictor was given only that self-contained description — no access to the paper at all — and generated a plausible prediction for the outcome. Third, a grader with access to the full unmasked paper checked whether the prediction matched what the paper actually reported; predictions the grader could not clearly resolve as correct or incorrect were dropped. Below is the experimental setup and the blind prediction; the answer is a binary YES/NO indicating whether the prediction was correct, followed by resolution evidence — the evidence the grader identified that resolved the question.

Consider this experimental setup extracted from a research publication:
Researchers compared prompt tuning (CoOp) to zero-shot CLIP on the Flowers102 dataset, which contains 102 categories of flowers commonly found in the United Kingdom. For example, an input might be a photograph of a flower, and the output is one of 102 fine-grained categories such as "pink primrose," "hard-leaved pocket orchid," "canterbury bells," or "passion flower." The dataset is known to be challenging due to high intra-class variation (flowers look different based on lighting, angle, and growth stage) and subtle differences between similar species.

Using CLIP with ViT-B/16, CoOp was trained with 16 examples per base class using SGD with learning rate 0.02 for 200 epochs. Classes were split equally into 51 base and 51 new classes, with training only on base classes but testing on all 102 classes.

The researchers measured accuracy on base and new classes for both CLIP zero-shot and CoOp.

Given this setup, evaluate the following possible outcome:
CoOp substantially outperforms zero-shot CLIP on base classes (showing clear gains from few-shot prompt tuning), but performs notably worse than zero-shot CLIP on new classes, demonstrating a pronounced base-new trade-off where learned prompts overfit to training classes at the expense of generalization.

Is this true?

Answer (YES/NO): YES